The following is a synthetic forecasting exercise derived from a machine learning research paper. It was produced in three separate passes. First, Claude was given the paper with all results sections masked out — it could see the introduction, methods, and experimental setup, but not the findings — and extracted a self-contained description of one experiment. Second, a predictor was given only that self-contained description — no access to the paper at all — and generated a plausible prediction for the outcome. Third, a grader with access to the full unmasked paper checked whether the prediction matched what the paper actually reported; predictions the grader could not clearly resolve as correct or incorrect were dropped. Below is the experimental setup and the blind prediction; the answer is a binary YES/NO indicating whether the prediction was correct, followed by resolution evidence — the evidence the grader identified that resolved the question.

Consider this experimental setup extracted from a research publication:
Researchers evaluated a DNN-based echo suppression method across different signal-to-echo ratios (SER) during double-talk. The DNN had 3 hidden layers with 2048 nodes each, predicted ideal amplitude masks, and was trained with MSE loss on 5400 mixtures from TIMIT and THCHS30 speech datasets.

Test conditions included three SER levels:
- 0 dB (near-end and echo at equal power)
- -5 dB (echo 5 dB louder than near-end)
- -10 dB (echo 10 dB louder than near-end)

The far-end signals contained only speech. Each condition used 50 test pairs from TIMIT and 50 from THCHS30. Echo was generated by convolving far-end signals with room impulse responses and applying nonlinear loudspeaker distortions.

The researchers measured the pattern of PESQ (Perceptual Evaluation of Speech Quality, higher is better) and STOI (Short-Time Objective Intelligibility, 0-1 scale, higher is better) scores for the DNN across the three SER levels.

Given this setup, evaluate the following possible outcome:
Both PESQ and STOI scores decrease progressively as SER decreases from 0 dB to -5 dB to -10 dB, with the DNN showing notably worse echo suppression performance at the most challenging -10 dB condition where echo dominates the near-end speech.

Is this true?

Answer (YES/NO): YES